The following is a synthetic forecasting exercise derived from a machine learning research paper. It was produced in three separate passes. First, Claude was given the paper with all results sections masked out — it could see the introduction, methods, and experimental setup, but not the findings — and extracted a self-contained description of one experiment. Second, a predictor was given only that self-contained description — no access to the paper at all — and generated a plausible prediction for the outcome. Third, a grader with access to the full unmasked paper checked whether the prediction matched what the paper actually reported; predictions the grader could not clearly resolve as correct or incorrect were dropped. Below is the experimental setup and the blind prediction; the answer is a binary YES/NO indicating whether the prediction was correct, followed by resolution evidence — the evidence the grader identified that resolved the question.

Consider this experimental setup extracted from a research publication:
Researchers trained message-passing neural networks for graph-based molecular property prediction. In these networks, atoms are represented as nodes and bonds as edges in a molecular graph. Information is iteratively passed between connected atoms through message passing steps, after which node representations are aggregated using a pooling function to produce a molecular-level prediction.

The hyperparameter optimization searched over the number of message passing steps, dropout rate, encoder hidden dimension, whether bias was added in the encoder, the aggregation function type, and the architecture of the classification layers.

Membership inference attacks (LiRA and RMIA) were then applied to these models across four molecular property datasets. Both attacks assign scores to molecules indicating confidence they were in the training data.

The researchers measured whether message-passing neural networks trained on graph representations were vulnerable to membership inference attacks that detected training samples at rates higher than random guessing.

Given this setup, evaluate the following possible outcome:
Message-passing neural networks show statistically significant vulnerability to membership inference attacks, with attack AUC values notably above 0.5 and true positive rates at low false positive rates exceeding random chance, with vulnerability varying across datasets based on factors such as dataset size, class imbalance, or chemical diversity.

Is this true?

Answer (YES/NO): NO